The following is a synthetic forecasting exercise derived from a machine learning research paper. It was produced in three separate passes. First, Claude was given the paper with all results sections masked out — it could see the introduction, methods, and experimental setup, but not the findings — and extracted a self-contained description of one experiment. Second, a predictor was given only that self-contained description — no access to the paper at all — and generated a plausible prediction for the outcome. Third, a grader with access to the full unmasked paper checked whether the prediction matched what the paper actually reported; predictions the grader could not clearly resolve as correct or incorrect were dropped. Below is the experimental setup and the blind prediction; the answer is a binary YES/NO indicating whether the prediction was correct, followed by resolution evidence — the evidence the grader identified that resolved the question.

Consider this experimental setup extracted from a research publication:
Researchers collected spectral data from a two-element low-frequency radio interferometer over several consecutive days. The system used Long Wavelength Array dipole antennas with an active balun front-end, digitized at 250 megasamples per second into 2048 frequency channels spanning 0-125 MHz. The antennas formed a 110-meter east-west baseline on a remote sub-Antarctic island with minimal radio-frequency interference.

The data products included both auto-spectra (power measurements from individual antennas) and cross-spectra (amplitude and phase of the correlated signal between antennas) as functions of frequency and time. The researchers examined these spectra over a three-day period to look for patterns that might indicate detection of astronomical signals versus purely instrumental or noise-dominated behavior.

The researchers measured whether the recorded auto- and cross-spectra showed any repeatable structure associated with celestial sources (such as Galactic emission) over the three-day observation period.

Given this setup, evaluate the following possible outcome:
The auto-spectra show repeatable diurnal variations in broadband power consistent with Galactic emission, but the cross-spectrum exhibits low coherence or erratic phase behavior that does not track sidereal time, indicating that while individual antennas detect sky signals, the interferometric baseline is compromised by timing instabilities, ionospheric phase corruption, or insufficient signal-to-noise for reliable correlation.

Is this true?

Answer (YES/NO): NO